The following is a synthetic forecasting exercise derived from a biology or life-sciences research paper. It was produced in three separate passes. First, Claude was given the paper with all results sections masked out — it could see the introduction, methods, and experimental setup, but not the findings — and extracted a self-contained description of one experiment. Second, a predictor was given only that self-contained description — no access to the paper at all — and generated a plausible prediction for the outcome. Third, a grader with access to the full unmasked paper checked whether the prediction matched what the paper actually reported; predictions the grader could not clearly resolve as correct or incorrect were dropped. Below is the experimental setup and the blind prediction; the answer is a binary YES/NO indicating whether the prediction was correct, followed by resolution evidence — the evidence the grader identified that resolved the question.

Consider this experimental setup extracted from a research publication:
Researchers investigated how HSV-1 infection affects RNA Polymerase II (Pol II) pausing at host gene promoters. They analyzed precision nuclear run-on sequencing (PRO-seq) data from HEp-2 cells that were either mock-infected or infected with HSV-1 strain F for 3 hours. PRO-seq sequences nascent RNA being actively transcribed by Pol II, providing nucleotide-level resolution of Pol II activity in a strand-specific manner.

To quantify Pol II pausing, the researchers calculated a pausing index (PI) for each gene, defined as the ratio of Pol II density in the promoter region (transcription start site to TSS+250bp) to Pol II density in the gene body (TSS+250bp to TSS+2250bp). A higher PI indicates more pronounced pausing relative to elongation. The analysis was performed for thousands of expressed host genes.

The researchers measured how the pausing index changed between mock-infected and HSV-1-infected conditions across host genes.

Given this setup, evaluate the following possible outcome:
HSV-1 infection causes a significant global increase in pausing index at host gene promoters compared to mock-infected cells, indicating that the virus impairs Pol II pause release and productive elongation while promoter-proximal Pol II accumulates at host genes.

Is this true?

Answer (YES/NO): NO